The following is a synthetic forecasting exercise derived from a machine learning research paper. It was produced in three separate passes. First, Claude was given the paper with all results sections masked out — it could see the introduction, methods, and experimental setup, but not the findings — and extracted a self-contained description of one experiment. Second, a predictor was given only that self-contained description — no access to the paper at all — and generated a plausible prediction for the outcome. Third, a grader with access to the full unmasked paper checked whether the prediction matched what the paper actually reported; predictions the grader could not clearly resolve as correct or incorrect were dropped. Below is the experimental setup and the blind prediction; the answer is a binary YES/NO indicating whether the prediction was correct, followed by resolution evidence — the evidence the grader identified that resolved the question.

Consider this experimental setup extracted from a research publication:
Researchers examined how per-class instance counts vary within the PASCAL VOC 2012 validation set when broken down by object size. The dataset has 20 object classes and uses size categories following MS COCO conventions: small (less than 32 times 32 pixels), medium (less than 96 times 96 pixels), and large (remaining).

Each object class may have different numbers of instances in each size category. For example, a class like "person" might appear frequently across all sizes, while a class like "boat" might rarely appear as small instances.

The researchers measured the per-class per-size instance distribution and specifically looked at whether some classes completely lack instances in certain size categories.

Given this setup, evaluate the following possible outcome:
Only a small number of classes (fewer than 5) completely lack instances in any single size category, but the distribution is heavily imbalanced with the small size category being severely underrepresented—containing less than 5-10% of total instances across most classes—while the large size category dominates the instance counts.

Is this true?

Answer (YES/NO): NO